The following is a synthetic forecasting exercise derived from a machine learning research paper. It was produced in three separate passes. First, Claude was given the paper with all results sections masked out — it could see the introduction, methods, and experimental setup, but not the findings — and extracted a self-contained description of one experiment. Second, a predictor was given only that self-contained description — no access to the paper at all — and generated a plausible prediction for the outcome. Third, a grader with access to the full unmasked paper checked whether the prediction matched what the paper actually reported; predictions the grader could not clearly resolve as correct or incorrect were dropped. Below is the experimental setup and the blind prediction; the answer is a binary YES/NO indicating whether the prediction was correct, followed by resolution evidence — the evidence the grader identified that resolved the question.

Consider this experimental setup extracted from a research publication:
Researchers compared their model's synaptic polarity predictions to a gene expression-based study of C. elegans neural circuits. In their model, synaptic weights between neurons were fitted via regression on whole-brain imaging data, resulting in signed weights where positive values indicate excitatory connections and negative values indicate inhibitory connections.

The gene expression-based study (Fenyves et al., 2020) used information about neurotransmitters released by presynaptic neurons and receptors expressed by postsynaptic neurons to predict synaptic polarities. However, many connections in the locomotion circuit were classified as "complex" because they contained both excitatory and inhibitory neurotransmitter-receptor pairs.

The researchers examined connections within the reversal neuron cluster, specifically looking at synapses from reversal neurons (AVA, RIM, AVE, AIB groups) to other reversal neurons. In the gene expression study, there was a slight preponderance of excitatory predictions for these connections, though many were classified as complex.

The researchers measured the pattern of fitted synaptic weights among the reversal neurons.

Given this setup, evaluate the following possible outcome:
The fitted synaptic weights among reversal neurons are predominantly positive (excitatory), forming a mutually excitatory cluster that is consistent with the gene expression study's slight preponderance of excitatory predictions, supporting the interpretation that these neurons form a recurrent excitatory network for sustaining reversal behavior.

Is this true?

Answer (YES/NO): YES